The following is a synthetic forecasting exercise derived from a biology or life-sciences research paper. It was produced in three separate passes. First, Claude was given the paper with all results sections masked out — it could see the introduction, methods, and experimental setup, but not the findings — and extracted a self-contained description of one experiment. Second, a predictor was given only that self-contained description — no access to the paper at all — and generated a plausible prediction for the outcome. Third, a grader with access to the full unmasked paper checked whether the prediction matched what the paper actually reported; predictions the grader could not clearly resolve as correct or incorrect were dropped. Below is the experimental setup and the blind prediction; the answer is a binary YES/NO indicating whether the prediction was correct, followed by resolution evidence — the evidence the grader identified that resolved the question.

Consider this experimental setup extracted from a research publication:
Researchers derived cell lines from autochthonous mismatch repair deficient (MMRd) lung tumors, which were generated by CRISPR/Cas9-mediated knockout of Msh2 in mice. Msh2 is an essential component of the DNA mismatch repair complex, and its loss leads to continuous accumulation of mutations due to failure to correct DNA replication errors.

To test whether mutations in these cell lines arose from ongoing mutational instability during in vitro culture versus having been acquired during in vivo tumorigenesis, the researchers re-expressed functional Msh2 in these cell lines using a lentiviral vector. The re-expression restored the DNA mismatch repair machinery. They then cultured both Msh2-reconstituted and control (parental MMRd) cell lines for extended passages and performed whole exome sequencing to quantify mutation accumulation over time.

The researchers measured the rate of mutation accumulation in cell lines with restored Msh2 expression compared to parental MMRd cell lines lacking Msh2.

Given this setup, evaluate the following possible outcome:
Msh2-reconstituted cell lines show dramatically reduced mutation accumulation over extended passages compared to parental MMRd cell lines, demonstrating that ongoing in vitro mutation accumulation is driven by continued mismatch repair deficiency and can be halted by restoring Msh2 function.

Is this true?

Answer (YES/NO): YES